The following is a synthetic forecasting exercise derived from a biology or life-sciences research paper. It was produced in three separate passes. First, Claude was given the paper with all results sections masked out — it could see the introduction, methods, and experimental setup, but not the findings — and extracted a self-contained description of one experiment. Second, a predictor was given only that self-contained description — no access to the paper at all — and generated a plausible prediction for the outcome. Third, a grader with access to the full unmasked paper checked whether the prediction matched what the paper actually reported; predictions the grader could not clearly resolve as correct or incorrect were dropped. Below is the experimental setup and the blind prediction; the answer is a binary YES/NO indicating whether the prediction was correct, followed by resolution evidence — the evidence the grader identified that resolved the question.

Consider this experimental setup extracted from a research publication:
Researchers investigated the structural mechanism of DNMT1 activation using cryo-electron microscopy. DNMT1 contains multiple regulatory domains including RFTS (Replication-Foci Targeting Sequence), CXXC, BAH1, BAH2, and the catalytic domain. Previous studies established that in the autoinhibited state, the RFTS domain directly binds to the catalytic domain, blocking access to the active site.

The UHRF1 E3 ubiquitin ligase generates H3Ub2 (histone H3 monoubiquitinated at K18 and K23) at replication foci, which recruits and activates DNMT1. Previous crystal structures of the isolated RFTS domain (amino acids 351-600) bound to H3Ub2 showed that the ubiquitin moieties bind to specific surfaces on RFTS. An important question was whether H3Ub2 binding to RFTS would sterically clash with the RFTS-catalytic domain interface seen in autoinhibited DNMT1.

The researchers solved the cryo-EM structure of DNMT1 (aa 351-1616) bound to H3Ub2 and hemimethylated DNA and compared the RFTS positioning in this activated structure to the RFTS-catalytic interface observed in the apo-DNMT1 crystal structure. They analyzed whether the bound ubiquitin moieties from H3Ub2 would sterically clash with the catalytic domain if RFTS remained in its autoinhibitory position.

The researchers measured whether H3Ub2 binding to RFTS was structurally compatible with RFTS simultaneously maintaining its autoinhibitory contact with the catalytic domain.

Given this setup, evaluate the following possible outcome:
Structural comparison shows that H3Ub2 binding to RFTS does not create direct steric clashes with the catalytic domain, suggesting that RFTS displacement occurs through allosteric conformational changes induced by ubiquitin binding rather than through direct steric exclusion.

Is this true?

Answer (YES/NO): YES